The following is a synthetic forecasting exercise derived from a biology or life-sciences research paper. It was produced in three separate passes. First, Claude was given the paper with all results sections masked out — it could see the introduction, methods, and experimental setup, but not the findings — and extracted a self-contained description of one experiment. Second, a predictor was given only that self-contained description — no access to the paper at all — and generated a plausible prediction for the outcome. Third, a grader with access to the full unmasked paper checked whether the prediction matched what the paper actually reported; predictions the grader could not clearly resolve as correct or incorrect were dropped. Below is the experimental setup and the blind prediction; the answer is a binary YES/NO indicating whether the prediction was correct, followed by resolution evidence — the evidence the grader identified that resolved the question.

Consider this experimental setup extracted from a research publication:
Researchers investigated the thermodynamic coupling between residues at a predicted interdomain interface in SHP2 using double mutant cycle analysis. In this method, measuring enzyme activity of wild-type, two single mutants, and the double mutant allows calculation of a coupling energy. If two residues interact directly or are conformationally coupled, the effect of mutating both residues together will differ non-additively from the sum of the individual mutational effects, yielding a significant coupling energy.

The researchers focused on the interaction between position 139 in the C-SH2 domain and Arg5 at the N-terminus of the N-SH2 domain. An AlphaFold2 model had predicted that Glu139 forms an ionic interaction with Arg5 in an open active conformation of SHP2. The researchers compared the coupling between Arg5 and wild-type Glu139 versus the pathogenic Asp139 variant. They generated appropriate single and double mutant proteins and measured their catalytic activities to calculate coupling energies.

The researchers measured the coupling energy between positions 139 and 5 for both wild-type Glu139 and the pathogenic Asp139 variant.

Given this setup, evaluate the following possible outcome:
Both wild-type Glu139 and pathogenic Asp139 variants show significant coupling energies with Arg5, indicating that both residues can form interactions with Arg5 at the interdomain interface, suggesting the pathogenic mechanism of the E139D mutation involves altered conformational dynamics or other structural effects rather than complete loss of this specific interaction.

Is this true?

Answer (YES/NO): NO